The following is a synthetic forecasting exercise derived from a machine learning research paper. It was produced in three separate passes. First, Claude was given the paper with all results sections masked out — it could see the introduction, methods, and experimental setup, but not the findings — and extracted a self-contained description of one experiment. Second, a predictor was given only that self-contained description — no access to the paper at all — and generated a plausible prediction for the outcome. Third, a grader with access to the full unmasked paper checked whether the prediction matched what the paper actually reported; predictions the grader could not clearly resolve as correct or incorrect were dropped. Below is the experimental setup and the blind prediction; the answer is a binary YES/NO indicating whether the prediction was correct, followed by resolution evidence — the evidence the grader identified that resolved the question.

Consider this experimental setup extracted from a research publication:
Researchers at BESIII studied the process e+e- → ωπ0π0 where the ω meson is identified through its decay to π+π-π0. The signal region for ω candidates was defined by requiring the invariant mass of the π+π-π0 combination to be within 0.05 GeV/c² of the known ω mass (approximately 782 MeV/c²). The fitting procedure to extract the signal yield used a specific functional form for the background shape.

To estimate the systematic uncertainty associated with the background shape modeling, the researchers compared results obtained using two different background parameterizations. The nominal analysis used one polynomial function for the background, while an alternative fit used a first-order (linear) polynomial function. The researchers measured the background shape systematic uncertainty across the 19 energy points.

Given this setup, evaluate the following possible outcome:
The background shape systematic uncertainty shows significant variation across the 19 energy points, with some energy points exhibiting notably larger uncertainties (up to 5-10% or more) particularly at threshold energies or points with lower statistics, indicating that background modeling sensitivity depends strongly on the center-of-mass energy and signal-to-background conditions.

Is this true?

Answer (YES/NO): NO